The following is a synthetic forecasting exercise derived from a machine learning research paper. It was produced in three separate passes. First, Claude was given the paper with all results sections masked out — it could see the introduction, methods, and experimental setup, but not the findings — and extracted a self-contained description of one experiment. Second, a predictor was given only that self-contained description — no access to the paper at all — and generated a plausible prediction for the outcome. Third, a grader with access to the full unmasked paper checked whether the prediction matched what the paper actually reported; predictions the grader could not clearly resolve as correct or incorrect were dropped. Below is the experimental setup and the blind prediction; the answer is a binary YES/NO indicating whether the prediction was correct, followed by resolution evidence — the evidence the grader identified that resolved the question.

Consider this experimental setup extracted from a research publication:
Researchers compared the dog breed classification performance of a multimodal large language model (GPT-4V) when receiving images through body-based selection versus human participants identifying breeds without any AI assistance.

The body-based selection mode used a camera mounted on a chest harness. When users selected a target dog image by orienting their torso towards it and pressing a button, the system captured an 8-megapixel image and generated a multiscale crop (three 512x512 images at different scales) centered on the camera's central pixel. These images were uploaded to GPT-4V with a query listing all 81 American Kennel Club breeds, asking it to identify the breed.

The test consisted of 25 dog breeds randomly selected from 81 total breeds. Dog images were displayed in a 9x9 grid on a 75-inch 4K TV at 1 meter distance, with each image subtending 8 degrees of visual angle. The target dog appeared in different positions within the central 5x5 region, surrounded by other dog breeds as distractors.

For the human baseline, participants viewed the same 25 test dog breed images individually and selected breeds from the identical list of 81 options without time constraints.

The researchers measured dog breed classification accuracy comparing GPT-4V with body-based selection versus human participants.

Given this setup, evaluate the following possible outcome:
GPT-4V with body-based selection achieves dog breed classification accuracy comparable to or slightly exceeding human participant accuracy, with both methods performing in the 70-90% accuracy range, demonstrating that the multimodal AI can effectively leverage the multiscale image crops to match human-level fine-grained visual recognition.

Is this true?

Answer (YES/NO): NO